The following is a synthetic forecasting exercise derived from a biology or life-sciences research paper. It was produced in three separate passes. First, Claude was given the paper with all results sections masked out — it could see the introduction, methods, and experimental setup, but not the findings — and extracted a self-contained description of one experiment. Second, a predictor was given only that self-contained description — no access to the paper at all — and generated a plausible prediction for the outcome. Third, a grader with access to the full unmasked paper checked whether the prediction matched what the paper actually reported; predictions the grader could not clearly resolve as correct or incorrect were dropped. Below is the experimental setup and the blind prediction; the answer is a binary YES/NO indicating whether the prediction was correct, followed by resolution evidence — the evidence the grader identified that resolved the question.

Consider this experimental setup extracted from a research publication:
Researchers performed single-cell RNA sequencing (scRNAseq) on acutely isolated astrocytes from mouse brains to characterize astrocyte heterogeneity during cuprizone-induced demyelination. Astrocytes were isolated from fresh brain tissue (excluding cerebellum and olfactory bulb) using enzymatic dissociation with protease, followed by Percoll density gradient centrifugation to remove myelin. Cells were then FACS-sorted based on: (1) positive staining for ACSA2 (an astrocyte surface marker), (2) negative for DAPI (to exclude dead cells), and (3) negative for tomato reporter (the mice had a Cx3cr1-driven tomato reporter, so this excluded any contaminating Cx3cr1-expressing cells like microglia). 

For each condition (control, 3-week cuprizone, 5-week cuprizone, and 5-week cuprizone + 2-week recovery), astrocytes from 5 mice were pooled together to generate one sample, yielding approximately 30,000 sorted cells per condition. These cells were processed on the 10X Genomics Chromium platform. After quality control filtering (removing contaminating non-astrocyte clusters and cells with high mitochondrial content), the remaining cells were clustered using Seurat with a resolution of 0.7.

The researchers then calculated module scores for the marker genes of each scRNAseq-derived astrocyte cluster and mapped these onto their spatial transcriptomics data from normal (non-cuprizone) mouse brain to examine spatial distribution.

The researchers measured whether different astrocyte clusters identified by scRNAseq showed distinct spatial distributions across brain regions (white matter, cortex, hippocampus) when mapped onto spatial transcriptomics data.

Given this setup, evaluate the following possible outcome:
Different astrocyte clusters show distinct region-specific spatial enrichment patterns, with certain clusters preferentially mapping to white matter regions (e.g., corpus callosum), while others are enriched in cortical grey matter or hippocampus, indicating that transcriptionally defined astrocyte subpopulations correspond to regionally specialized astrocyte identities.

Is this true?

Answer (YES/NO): YES